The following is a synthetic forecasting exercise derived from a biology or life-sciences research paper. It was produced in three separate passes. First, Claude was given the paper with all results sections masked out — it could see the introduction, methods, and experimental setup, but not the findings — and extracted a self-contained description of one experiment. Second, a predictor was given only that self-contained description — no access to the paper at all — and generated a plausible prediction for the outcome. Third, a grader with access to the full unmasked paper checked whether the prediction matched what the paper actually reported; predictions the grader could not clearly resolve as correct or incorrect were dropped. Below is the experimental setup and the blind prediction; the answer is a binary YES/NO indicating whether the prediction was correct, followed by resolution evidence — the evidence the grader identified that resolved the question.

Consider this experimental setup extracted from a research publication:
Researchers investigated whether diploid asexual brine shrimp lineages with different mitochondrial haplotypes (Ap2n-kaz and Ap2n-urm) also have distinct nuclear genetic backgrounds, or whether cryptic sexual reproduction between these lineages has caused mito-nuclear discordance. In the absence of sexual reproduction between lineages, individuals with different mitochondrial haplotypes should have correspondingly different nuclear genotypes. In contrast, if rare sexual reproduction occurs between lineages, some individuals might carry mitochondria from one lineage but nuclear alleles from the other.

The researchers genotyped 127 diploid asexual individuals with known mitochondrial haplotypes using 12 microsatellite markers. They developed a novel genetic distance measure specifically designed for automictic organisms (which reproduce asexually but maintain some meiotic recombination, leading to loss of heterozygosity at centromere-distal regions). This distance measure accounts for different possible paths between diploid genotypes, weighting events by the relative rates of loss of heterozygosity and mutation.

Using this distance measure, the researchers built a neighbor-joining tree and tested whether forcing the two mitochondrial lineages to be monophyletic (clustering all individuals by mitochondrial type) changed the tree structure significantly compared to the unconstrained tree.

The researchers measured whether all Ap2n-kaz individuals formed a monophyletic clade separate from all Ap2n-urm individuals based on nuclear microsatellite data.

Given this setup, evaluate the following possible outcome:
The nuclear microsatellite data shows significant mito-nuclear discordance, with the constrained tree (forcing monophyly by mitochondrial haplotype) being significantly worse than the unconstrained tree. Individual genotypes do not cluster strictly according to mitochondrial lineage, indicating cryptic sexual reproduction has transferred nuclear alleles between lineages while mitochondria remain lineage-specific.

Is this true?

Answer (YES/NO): NO